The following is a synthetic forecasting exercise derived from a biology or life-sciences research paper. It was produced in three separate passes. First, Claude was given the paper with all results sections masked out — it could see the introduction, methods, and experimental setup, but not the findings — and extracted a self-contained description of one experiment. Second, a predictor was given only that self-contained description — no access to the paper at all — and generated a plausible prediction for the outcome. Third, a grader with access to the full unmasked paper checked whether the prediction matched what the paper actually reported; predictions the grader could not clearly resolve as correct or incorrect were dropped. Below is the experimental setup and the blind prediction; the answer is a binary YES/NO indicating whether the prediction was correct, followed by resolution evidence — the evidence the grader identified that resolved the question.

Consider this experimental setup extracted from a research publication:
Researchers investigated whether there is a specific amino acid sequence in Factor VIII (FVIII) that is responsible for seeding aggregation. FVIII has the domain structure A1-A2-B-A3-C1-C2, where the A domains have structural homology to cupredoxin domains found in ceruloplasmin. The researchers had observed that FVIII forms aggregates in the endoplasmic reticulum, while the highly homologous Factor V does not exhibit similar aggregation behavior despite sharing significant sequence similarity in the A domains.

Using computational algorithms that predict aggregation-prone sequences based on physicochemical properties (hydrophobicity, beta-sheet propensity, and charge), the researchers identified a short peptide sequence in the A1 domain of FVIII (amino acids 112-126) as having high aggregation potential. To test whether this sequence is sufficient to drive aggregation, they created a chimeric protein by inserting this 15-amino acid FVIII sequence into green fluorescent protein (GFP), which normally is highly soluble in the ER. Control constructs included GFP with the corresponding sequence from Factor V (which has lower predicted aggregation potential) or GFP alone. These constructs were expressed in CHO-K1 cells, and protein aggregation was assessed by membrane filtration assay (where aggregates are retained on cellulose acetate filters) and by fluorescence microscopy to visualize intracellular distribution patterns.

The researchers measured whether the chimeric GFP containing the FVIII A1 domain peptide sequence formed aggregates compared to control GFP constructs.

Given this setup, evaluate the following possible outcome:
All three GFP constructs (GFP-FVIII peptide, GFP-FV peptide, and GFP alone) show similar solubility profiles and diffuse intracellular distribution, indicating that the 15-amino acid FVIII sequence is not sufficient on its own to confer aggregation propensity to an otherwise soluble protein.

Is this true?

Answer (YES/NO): NO